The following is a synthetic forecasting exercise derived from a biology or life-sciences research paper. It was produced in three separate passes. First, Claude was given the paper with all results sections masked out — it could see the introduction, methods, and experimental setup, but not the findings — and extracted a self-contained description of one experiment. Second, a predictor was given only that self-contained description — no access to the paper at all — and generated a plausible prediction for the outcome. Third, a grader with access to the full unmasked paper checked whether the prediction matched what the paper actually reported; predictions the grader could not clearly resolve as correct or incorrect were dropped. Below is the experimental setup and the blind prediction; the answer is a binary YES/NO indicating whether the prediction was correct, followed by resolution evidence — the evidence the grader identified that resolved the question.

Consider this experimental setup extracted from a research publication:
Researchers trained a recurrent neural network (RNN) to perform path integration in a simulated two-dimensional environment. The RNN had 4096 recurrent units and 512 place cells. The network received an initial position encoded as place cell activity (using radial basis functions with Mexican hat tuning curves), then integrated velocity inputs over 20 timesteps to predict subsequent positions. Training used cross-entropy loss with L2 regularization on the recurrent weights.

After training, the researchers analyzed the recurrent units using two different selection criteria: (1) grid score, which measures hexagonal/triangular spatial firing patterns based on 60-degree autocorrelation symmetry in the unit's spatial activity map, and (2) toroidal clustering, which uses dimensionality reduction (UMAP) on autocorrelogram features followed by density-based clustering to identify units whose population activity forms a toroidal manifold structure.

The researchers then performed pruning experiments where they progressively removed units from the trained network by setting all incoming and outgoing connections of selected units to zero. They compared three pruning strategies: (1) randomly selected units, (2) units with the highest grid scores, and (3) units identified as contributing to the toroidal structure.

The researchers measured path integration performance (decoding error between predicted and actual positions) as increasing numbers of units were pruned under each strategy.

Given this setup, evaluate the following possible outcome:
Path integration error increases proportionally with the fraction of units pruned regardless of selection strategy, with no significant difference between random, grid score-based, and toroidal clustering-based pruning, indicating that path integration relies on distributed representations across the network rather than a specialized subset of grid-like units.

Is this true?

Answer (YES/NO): NO